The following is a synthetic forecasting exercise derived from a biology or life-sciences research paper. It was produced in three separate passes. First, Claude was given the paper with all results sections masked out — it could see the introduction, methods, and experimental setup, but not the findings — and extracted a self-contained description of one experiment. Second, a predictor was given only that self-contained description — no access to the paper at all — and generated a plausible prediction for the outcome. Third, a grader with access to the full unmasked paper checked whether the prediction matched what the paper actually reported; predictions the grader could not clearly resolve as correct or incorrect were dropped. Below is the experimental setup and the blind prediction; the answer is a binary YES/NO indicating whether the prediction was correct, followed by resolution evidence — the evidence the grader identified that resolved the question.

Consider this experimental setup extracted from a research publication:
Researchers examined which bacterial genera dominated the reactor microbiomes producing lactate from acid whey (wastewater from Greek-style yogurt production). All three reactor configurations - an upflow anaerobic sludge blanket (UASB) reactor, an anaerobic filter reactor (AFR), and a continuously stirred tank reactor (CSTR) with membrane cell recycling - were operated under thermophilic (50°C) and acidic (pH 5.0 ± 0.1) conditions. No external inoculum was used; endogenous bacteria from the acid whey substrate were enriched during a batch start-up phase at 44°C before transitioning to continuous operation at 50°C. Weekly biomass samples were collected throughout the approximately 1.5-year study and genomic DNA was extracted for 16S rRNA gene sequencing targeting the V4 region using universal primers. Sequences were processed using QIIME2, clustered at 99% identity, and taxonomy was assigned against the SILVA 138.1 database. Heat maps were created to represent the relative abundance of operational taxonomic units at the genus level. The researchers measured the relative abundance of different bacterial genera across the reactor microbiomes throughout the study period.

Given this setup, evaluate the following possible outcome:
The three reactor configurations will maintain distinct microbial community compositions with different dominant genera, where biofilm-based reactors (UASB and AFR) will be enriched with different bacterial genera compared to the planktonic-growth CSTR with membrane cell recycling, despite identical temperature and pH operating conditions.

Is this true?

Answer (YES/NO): NO